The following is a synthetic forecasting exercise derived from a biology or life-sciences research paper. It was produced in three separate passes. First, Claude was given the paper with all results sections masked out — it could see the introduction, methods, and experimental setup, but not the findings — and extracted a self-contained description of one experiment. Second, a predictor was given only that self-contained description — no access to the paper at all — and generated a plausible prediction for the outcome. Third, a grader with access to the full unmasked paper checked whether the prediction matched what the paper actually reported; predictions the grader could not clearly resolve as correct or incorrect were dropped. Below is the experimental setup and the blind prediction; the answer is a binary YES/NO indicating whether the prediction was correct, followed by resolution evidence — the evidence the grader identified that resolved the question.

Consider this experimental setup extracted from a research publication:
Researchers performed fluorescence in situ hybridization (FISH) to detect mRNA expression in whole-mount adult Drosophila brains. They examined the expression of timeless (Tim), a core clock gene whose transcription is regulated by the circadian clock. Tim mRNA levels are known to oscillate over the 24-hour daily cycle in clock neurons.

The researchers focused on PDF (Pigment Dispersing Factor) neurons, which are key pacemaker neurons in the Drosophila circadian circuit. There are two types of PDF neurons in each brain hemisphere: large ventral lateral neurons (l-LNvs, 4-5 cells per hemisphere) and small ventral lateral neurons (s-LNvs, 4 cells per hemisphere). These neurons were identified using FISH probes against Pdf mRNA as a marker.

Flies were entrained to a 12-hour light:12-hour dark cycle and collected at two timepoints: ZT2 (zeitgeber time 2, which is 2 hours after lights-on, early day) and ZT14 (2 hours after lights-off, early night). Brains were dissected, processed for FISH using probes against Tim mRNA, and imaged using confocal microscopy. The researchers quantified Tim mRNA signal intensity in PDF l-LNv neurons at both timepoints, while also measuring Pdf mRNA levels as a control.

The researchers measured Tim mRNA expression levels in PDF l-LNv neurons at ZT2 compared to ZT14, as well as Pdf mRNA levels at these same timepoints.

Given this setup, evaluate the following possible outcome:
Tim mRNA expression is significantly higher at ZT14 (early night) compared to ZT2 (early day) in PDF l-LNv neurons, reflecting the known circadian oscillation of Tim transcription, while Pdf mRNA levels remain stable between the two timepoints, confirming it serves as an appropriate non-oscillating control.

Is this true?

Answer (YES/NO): YES